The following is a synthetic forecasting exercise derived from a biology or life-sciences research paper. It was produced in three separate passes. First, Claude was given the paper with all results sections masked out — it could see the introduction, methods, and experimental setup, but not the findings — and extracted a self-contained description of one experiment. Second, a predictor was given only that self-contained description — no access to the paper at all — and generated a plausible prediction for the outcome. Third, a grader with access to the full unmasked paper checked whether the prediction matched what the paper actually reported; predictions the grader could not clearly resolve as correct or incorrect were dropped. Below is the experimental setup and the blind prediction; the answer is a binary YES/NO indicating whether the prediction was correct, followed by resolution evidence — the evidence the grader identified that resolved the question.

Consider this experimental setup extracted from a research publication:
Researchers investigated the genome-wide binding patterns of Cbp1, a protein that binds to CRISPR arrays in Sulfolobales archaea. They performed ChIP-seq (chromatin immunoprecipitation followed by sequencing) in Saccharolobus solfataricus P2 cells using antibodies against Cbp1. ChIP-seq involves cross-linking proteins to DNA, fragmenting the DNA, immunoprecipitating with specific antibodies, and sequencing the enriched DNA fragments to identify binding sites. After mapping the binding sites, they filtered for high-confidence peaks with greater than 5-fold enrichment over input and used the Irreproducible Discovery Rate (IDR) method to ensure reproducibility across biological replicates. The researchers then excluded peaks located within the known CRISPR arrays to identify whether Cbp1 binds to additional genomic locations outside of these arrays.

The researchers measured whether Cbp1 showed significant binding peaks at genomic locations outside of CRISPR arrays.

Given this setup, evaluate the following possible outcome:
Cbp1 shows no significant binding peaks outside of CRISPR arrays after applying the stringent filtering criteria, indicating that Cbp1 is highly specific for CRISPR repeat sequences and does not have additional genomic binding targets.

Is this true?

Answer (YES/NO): NO